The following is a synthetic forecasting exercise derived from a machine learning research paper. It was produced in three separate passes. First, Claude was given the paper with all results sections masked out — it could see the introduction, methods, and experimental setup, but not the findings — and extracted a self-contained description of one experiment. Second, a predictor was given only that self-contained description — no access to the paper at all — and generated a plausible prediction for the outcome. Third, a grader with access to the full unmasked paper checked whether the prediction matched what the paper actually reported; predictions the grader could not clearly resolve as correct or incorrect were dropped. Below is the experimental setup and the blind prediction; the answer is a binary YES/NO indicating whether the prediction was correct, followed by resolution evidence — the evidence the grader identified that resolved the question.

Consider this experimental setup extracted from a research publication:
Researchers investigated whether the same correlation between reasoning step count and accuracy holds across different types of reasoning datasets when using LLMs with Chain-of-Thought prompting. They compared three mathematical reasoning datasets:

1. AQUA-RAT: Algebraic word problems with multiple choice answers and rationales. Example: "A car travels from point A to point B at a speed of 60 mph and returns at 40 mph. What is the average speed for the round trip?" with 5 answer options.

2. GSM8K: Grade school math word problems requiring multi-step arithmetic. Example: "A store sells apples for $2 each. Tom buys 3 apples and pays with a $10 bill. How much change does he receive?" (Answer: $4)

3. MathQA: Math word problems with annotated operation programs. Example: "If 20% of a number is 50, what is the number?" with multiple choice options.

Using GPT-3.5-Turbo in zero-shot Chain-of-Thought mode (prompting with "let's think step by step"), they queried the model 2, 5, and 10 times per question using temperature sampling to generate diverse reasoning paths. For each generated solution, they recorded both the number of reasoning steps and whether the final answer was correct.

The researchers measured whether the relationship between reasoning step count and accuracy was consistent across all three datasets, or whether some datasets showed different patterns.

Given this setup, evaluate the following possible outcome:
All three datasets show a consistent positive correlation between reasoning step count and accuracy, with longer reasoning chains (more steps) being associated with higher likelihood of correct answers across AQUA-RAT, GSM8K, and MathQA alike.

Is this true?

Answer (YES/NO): NO